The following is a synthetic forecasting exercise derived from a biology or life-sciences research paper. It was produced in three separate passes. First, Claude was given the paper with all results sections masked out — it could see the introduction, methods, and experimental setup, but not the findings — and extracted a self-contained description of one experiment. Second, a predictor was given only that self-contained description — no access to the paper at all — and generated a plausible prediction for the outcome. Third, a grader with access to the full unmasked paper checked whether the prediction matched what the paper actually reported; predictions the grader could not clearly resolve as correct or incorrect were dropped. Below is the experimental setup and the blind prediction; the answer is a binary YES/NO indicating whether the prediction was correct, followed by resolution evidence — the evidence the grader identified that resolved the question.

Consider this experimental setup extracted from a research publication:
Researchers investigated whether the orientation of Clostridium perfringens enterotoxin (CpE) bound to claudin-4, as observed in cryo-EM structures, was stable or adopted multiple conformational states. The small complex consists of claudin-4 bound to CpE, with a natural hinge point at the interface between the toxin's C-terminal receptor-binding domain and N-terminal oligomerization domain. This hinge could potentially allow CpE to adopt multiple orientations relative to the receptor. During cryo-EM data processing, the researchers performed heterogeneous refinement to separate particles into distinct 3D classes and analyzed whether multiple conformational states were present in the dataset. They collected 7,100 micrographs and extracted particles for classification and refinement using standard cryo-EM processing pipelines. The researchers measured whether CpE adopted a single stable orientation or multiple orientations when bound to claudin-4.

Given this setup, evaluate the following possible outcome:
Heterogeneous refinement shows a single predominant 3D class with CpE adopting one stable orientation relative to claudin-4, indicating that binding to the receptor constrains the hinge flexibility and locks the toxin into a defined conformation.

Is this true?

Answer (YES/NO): YES